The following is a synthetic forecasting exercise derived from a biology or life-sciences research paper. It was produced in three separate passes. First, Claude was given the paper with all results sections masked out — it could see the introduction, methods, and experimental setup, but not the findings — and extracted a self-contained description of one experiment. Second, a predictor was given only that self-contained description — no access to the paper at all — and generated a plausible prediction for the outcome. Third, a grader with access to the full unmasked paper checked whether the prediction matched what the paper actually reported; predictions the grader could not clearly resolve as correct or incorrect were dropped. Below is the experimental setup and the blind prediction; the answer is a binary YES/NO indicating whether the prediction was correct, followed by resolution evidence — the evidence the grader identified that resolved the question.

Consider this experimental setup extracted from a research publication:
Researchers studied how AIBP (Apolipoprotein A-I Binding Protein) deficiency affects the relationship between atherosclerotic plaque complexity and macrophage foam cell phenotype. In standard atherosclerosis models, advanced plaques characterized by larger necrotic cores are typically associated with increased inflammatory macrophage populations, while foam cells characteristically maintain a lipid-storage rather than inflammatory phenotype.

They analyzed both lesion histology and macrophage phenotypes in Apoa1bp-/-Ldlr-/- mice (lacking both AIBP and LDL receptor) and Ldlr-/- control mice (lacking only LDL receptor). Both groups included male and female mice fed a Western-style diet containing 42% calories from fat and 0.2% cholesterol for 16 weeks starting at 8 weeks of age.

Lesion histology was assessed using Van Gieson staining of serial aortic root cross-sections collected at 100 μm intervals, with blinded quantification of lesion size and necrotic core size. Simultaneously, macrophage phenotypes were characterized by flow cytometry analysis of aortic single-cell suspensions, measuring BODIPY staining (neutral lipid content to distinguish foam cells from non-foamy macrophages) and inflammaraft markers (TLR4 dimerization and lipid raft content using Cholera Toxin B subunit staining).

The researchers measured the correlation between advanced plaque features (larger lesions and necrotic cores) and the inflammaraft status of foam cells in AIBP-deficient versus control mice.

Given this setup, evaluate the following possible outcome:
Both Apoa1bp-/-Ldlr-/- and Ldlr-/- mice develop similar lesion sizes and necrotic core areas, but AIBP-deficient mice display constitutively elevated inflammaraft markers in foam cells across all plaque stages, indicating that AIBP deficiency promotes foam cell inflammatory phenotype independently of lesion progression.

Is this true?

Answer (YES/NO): NO